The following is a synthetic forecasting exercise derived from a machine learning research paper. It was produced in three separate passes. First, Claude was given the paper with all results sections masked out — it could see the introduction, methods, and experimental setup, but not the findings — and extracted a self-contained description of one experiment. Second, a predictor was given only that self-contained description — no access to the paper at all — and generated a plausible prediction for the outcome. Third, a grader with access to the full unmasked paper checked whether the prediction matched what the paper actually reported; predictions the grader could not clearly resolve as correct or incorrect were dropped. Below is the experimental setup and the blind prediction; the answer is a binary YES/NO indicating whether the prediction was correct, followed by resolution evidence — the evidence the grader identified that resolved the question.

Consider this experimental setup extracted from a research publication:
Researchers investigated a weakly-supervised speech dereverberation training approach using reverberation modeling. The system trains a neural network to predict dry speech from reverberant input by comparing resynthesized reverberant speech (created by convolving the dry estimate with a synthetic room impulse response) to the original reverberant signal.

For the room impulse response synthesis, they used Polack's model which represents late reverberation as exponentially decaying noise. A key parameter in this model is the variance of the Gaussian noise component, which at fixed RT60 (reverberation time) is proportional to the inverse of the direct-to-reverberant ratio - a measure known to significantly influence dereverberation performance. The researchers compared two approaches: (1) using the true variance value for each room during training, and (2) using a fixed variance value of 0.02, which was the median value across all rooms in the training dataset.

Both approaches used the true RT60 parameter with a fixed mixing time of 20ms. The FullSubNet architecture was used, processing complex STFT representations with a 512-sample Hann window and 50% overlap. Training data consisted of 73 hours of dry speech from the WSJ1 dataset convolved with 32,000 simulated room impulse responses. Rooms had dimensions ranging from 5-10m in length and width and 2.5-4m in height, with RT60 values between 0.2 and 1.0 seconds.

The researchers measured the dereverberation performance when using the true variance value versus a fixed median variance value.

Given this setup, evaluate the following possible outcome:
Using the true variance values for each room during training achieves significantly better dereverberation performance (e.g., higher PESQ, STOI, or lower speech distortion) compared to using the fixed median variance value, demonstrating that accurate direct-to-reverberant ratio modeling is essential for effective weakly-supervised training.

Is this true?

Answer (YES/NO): NO